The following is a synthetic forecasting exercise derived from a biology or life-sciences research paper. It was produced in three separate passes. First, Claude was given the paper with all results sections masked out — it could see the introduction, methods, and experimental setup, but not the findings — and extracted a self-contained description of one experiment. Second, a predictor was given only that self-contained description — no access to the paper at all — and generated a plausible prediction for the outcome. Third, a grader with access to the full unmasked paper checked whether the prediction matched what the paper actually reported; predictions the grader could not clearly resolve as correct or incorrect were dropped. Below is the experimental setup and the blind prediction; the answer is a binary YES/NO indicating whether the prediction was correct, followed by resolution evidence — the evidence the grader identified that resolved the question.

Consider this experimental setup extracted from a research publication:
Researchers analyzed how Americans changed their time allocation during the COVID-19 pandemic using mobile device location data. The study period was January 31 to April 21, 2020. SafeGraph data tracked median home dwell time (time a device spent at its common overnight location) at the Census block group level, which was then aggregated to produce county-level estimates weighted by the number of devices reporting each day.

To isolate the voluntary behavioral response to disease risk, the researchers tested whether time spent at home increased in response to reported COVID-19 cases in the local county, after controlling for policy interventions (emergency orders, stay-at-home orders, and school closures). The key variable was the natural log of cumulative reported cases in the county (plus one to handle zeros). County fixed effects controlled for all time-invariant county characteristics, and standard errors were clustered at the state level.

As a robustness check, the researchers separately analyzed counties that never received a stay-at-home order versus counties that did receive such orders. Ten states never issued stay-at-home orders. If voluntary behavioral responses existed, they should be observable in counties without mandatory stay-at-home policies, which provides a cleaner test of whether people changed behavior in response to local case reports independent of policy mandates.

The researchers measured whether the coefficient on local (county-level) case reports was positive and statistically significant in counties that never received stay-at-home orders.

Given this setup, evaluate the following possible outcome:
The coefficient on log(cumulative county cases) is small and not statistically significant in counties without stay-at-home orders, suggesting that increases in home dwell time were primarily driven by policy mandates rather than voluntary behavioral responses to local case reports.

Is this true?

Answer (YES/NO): NO